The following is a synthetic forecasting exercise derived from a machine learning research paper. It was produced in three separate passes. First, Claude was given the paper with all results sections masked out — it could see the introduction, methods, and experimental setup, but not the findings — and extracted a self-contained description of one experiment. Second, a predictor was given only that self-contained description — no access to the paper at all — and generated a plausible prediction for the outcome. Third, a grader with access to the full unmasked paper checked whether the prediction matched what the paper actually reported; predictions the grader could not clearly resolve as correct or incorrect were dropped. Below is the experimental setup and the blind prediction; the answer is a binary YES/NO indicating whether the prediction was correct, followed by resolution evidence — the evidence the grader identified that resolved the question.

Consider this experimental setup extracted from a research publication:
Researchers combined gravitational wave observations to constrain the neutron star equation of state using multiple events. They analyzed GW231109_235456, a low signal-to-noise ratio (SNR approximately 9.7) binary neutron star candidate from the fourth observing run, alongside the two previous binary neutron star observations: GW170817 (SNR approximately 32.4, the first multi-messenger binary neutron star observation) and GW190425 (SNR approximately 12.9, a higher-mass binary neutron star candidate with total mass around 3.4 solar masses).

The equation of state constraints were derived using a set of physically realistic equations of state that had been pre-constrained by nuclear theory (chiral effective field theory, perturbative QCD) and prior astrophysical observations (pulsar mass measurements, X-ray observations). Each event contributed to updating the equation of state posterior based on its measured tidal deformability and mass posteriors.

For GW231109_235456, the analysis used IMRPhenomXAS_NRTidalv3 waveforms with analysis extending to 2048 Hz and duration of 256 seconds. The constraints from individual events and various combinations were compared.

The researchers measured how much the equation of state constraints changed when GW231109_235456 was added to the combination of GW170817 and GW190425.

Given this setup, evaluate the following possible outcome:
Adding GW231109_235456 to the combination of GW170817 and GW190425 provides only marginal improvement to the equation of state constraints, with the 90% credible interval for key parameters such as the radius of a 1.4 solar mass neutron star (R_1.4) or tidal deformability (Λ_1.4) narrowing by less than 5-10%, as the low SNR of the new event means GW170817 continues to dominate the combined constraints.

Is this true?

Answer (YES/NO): YES